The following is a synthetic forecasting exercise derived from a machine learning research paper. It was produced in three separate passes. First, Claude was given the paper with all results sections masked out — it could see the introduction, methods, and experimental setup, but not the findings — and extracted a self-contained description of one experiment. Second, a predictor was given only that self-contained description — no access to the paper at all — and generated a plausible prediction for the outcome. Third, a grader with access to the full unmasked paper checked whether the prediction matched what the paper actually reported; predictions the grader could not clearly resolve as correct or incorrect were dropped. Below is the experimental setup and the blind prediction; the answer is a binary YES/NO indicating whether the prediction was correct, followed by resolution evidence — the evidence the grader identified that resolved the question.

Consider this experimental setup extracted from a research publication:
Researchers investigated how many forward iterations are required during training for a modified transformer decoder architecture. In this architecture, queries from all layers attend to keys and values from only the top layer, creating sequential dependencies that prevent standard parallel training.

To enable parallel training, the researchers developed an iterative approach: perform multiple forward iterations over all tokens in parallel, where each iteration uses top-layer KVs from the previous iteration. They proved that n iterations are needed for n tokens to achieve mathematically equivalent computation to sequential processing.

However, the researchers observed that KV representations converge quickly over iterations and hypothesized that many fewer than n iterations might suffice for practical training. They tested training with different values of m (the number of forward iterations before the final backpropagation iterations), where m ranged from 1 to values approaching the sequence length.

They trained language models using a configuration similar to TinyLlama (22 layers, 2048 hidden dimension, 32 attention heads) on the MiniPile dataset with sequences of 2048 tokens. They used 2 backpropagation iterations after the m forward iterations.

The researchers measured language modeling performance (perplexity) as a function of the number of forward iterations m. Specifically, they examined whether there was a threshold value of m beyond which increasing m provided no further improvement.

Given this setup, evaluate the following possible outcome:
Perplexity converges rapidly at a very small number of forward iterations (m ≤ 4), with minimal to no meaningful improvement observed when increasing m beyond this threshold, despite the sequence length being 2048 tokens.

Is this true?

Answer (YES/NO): NO